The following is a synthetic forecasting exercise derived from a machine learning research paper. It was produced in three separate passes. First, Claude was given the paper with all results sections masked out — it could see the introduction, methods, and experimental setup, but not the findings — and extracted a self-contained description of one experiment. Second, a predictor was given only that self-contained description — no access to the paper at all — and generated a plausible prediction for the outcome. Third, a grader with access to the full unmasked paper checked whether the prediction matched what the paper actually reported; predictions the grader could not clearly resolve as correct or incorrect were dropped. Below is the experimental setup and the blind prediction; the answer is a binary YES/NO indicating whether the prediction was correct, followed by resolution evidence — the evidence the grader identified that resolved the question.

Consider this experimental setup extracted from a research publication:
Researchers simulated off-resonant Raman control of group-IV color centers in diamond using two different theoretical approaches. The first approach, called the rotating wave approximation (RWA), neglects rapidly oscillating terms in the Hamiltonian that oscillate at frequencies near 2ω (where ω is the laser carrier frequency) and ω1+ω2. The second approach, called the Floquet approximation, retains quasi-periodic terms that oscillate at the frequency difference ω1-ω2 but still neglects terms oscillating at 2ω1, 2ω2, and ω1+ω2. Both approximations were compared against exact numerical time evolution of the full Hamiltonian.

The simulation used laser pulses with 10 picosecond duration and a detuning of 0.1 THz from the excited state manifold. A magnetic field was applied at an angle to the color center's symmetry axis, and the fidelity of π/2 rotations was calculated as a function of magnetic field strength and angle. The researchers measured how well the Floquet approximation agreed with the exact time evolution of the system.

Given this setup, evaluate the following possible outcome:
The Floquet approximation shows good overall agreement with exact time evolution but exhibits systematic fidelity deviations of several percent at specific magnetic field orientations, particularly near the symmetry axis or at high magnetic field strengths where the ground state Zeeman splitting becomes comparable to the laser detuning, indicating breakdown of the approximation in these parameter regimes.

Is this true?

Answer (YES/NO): NO